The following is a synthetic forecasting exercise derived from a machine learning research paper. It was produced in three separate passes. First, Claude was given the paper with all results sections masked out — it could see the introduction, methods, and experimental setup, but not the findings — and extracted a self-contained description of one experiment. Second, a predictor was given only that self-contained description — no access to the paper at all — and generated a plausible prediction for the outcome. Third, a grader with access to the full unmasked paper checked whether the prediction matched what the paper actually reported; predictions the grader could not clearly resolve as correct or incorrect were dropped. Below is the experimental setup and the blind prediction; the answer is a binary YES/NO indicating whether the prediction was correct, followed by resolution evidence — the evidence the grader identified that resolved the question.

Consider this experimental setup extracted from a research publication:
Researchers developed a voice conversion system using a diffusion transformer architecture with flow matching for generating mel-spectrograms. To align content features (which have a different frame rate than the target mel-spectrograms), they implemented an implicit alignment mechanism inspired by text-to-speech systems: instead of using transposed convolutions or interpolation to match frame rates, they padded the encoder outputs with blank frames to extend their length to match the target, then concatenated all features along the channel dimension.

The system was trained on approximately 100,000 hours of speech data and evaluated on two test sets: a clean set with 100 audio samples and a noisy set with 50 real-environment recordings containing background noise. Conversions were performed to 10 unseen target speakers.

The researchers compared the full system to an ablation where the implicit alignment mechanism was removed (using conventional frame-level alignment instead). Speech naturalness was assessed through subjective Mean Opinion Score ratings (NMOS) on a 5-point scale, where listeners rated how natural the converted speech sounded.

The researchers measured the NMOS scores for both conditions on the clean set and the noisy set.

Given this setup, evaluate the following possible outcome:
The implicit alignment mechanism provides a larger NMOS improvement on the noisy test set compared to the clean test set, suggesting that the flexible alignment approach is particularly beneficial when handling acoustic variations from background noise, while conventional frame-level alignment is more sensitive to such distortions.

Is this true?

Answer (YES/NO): YES